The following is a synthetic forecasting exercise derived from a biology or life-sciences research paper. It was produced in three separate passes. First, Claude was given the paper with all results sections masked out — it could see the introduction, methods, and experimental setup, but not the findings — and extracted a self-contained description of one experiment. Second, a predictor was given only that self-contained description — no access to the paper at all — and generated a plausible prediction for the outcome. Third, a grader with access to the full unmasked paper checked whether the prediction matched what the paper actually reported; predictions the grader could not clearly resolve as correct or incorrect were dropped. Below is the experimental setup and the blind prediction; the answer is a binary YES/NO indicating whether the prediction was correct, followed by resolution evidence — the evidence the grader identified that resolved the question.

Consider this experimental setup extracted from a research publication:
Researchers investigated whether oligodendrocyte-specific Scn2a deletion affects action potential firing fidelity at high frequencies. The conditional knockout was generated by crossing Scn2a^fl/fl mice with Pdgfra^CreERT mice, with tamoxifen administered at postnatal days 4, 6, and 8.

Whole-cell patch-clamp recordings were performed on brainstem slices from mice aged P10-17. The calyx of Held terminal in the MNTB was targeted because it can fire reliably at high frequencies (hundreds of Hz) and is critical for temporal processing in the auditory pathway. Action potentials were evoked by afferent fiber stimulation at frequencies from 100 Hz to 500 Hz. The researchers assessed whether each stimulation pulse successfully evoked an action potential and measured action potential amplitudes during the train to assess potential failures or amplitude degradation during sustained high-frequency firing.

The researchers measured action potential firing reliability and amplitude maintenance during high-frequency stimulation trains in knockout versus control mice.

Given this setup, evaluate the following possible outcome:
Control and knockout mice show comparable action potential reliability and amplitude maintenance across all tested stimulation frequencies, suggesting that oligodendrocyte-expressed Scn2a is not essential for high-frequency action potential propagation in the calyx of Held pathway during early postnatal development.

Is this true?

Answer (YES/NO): NO